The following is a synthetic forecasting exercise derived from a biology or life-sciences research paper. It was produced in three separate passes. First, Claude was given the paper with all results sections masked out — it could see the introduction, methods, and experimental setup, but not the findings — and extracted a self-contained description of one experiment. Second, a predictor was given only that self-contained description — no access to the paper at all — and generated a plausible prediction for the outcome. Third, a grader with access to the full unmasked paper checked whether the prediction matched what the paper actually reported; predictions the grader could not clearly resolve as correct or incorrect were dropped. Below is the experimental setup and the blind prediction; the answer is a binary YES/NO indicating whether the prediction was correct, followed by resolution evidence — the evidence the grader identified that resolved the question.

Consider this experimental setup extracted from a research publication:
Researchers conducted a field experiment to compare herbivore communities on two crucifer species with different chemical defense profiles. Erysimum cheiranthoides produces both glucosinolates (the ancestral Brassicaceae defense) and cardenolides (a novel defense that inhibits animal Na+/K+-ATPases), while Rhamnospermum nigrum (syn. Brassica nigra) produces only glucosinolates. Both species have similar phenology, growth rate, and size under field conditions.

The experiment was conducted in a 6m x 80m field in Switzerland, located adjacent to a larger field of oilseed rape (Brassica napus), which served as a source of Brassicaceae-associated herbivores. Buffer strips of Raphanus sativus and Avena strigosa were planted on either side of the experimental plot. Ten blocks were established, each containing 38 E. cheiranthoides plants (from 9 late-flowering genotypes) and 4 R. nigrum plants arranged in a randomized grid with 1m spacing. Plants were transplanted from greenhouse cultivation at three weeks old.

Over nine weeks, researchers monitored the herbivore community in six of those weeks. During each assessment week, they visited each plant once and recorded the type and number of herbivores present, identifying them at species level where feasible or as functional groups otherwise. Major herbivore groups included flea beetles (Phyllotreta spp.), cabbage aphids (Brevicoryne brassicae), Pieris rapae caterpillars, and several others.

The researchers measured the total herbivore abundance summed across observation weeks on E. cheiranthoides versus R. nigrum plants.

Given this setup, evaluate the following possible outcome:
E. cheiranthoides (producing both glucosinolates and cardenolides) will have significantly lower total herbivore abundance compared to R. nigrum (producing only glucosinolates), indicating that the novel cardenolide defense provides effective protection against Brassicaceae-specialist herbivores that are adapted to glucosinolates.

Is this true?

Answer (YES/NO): YES